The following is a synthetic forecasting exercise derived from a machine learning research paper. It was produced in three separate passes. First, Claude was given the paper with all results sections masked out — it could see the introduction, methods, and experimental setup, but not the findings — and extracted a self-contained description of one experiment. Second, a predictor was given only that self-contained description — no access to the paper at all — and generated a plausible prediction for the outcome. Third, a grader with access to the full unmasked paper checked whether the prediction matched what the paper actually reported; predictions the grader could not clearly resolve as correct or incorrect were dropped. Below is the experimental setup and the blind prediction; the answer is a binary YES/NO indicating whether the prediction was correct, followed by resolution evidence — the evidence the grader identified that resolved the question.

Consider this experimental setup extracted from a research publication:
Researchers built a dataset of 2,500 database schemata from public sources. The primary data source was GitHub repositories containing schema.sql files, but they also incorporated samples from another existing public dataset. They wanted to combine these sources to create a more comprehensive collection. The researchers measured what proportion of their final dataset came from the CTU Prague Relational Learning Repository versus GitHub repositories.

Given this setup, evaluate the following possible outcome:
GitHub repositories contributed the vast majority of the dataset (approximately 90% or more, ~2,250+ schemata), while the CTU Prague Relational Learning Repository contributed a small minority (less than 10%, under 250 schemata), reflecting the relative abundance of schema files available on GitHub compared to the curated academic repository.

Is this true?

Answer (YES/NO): YES